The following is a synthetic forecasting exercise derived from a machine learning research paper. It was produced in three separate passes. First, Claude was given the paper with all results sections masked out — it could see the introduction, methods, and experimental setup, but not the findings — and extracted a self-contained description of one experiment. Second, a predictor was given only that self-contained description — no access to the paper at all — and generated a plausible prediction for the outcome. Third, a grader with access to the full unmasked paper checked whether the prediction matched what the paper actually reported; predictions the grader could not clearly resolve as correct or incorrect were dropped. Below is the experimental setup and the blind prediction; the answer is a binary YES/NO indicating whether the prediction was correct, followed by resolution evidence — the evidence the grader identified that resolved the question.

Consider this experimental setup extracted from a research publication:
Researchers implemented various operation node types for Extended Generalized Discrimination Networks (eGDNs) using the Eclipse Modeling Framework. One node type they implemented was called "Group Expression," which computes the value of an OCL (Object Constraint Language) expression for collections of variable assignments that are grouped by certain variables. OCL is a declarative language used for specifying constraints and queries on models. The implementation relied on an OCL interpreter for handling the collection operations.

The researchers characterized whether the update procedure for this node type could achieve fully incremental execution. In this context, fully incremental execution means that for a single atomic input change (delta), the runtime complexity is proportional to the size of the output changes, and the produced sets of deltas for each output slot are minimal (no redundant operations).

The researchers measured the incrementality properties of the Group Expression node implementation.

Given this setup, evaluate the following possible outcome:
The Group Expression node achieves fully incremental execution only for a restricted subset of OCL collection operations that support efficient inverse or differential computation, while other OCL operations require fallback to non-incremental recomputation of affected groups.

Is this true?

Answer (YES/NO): NO